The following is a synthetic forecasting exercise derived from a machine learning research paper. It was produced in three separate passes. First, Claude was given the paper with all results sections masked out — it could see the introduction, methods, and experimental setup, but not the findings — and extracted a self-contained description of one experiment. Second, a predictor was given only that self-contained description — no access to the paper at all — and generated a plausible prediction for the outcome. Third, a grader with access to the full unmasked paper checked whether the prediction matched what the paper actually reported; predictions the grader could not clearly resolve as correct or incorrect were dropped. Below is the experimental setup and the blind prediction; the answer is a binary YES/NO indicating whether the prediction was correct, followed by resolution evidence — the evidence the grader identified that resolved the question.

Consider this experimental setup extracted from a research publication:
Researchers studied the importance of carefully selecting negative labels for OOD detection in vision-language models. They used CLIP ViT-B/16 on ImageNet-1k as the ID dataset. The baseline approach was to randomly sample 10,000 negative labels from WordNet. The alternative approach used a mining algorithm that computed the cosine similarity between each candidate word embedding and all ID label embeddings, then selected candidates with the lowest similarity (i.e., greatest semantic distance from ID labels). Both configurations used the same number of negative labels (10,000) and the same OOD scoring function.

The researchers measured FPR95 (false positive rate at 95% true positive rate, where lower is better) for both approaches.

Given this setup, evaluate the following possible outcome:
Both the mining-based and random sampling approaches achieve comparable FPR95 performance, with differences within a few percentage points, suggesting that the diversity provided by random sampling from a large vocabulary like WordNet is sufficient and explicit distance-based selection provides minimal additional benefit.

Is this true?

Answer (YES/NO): NO